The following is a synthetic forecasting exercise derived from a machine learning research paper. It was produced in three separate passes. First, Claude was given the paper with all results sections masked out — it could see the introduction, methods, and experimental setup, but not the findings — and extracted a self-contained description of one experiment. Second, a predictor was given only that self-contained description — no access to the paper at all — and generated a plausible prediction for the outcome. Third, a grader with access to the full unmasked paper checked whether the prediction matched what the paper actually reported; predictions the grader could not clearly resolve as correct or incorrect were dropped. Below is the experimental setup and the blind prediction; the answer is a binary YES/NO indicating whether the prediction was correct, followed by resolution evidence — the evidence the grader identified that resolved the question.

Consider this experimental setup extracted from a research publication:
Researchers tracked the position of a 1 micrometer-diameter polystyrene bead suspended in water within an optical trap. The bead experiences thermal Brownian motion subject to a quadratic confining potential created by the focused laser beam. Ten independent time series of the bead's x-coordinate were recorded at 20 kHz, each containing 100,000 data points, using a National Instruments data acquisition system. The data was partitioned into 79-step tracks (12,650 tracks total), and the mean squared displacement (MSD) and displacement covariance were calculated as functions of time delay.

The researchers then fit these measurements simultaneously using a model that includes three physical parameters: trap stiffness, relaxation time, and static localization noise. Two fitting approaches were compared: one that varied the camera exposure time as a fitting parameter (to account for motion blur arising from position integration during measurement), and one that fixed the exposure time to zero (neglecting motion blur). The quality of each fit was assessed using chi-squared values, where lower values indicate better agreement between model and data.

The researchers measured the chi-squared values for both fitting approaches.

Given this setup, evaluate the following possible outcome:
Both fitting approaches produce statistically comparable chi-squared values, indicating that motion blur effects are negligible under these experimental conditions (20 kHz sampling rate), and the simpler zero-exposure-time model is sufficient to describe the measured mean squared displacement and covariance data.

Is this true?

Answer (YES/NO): NO